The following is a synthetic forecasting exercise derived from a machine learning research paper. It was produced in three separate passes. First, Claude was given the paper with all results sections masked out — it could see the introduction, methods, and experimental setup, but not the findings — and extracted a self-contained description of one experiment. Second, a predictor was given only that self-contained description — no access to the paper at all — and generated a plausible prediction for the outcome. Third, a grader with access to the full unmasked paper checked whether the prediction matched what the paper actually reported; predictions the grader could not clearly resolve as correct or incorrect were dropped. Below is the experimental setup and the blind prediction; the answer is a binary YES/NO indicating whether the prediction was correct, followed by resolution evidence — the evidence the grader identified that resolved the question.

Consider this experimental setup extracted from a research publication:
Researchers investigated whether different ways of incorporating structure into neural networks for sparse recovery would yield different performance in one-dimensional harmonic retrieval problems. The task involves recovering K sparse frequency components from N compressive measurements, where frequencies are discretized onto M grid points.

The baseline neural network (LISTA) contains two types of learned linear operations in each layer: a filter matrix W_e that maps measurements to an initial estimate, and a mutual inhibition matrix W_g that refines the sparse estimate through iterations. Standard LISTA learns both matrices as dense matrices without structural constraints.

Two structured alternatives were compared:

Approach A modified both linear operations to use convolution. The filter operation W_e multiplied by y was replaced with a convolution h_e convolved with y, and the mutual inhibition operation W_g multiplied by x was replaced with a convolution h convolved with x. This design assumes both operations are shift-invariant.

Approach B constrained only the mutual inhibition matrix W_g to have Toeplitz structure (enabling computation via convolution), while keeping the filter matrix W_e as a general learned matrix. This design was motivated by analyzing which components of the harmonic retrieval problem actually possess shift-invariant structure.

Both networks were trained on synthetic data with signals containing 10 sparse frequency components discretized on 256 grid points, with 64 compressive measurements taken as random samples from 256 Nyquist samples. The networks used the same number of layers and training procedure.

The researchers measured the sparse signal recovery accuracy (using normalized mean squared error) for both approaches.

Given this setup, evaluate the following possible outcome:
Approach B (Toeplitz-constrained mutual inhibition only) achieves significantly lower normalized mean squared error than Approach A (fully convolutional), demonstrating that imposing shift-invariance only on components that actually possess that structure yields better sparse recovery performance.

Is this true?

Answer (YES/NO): YES